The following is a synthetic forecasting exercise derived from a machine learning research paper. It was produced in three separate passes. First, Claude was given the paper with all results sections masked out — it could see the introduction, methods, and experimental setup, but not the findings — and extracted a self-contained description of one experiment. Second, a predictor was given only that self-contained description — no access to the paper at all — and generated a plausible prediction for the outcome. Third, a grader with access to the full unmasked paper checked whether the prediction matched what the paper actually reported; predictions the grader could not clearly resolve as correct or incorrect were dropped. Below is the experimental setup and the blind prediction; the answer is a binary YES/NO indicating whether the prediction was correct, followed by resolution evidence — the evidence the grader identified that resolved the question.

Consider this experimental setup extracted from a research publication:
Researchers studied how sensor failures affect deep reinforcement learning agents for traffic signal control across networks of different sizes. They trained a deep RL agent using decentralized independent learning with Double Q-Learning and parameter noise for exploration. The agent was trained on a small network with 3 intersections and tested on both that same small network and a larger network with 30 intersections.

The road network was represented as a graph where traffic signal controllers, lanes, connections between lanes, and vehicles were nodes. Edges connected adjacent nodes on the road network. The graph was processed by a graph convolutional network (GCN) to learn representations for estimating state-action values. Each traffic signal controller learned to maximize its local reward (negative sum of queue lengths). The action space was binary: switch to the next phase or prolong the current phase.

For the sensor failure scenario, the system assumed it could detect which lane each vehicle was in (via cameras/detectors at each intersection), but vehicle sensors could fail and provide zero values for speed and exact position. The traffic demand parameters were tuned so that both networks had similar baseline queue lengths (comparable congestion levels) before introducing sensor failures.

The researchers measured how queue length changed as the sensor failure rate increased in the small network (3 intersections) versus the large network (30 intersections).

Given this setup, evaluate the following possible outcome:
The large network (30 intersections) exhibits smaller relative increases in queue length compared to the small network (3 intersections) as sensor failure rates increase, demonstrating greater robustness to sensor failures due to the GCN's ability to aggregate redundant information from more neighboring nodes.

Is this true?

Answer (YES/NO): NO